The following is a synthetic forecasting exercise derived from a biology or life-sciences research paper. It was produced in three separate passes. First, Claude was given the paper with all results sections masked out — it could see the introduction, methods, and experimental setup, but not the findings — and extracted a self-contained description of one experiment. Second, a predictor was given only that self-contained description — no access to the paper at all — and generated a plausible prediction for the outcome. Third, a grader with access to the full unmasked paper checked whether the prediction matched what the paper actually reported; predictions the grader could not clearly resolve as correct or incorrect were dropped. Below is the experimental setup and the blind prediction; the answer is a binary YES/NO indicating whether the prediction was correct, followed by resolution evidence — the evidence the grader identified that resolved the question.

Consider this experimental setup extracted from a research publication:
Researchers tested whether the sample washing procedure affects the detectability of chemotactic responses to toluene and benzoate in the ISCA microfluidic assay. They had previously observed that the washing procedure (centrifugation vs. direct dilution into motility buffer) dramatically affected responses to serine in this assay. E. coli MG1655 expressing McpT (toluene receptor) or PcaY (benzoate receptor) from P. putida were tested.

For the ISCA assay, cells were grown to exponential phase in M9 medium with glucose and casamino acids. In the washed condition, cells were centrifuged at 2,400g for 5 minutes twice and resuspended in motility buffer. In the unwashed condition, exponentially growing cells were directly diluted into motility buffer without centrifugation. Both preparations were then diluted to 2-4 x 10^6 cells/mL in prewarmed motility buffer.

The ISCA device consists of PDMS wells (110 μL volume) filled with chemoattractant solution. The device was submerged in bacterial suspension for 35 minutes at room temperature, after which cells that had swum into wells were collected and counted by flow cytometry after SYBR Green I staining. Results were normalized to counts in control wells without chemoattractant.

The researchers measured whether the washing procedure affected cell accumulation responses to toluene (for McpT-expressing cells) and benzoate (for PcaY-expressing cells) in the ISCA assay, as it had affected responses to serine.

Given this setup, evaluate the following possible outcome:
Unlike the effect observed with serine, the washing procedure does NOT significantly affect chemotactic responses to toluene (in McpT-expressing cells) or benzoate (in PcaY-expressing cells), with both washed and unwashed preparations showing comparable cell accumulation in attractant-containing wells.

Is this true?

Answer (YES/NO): YES